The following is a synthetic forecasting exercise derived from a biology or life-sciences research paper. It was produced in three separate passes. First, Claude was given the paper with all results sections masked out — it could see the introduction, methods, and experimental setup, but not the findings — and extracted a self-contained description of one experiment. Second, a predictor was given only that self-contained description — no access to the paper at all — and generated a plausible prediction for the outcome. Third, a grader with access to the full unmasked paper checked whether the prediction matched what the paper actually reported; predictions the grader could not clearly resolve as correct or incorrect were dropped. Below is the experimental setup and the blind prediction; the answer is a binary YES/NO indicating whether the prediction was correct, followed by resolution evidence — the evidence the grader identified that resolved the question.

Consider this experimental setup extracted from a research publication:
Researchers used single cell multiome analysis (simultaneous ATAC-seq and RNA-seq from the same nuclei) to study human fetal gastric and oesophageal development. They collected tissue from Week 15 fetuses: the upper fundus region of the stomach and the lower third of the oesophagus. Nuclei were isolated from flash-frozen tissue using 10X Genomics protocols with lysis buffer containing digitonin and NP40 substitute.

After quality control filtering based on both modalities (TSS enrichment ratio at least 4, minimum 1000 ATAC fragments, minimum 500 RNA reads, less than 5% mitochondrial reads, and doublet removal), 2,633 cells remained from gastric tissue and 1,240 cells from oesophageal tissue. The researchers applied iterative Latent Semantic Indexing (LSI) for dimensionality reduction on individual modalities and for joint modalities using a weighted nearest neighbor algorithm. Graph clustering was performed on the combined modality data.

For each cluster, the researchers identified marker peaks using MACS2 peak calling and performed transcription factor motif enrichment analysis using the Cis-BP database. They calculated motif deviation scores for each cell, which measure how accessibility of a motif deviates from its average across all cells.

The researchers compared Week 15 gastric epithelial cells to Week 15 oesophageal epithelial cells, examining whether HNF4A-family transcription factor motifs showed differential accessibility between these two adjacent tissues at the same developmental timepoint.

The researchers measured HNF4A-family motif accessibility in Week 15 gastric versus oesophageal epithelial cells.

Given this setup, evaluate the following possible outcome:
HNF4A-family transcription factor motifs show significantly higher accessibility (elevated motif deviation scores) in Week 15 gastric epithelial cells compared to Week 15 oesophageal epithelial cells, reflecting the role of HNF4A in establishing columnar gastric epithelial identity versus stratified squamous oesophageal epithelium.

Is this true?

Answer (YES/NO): NO